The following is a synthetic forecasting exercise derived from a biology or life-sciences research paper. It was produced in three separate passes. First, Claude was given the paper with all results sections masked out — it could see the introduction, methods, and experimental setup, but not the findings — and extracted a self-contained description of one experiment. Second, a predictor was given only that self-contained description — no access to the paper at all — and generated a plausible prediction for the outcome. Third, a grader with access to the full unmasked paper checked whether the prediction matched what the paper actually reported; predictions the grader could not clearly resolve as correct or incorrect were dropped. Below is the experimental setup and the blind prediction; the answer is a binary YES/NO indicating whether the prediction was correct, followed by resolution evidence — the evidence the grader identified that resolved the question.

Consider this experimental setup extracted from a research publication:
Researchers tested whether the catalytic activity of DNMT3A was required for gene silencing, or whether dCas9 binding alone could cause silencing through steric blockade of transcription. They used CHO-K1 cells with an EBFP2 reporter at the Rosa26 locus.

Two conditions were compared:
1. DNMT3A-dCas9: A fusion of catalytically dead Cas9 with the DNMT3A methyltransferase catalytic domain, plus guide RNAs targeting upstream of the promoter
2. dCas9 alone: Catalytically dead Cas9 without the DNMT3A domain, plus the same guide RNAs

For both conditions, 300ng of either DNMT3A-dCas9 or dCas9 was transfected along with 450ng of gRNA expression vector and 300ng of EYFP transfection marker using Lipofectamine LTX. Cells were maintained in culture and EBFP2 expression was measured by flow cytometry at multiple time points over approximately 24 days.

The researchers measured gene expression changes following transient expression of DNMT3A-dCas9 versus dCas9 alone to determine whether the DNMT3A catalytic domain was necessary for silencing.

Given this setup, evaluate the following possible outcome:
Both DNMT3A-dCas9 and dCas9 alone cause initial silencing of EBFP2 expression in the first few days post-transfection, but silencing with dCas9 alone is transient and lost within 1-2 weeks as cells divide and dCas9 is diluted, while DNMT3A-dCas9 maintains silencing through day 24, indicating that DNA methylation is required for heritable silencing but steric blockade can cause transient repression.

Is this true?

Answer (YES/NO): NO